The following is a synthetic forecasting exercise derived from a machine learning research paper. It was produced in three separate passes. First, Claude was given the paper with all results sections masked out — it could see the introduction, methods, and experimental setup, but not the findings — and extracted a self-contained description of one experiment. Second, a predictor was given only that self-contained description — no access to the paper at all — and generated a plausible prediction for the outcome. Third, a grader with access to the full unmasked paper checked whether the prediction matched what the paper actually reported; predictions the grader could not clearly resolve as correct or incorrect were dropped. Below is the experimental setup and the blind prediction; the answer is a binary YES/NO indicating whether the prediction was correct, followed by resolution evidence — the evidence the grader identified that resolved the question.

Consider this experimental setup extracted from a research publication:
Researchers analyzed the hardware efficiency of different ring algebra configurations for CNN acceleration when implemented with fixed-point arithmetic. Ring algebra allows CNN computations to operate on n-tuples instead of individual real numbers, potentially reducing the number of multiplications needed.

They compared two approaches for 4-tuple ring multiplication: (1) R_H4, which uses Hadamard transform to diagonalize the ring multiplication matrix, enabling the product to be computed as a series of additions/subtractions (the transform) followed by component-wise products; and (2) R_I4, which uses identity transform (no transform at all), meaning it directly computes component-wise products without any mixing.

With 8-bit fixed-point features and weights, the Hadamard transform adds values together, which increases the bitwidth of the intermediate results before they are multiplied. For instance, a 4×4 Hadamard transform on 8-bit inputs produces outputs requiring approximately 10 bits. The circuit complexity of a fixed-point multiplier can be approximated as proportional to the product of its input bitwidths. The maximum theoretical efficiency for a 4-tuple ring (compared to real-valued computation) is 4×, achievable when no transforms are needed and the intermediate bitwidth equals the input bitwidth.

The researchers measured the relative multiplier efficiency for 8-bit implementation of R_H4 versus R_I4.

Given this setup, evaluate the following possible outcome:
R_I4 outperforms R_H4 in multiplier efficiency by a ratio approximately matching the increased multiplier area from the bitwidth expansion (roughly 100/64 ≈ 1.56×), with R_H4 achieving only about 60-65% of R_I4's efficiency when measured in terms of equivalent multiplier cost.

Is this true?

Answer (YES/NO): YES